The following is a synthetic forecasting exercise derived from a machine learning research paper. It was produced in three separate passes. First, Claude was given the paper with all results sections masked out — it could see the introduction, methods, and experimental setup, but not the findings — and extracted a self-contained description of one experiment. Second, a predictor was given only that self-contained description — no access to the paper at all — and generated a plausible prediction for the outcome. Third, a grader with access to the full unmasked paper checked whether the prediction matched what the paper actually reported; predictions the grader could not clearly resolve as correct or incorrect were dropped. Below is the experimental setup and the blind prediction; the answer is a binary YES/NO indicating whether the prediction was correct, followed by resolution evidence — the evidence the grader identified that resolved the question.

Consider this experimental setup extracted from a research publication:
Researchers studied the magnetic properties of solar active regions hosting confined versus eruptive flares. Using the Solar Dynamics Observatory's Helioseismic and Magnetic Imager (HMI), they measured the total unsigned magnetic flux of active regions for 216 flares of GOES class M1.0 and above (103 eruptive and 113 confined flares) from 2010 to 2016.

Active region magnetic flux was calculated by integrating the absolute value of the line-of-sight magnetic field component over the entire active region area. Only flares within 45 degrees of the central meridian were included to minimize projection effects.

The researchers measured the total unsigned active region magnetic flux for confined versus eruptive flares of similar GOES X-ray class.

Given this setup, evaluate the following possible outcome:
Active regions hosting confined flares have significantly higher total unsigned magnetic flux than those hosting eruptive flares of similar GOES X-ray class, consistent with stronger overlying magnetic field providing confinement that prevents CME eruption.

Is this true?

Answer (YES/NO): YES